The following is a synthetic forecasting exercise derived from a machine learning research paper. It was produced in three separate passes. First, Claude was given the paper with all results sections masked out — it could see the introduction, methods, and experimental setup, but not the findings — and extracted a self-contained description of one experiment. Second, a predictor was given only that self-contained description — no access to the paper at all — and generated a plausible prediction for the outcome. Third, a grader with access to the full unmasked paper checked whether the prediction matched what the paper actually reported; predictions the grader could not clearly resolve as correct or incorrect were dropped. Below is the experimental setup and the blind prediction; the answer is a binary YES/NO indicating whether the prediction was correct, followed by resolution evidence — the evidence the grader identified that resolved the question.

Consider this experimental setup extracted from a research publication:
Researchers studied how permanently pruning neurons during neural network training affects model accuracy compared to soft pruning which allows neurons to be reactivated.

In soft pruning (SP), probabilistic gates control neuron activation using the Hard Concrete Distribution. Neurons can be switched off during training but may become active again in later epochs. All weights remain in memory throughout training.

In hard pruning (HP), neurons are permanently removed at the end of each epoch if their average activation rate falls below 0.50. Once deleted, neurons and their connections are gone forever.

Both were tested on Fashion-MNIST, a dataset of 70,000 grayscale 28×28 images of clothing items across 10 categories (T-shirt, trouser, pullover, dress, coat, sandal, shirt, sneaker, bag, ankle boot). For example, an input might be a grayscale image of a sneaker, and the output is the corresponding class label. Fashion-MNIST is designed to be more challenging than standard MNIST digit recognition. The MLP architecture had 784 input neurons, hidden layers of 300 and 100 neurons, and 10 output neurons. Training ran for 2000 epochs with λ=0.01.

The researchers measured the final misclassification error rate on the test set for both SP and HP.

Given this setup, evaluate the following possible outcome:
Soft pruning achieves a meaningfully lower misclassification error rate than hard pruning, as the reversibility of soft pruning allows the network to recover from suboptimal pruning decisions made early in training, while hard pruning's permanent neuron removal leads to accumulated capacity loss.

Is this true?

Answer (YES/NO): NO